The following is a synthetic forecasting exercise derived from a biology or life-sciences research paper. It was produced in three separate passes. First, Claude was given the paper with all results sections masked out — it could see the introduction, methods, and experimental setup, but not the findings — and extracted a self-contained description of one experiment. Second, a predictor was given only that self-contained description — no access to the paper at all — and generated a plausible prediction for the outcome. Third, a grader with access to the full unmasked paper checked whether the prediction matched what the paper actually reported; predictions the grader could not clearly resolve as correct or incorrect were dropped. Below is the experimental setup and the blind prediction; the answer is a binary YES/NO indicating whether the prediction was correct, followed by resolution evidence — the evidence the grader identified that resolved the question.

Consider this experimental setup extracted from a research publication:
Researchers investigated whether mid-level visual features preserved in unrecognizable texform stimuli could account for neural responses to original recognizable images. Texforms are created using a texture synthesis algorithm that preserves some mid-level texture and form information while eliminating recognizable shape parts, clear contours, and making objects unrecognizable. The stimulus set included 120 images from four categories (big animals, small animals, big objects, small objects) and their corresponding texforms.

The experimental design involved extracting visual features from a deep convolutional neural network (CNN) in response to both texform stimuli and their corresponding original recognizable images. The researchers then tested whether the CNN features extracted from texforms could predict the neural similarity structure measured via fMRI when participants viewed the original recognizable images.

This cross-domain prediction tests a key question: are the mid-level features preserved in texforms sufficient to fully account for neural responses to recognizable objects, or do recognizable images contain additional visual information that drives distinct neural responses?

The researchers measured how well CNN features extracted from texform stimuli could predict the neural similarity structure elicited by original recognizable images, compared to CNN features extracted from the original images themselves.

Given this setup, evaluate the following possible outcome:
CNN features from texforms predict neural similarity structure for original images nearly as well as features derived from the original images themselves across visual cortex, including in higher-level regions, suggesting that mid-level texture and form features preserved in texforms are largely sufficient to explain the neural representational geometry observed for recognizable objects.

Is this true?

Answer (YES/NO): NO